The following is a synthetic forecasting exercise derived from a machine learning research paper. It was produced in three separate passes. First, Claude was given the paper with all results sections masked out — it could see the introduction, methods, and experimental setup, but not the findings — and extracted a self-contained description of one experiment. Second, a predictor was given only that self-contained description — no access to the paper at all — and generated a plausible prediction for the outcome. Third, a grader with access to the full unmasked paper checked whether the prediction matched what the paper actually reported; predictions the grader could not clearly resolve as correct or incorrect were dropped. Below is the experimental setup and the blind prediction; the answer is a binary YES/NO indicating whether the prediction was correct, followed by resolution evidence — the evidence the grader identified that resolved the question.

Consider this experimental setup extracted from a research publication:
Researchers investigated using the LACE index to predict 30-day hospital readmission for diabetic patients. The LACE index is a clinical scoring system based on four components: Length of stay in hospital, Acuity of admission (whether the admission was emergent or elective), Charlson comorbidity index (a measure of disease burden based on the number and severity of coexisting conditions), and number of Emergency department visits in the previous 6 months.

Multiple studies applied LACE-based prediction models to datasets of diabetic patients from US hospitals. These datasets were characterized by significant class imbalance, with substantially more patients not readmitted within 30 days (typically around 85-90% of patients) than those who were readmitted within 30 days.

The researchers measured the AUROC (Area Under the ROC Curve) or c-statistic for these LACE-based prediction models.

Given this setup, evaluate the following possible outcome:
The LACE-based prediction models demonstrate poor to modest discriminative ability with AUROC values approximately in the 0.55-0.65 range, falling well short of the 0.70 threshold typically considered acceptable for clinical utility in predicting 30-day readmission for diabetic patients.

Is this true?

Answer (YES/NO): YES